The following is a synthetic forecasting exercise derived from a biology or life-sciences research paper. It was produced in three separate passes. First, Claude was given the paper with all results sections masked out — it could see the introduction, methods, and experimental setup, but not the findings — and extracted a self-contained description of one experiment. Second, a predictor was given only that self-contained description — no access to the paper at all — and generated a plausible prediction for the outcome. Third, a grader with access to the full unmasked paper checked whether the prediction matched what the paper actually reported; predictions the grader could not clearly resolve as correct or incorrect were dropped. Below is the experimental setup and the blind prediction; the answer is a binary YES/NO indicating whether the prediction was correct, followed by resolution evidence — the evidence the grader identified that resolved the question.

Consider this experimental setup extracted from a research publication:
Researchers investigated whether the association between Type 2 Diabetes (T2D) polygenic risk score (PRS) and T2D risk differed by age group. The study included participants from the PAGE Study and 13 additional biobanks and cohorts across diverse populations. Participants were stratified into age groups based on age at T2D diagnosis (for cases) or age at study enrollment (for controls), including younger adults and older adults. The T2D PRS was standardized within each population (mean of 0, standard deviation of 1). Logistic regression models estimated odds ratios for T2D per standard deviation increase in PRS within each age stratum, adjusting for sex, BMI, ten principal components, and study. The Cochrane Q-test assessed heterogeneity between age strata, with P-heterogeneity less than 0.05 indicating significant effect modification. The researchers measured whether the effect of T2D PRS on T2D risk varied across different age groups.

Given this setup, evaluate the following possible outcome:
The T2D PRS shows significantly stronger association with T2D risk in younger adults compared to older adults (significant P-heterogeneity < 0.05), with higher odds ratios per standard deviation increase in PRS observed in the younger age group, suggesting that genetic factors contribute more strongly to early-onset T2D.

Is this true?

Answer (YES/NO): YES